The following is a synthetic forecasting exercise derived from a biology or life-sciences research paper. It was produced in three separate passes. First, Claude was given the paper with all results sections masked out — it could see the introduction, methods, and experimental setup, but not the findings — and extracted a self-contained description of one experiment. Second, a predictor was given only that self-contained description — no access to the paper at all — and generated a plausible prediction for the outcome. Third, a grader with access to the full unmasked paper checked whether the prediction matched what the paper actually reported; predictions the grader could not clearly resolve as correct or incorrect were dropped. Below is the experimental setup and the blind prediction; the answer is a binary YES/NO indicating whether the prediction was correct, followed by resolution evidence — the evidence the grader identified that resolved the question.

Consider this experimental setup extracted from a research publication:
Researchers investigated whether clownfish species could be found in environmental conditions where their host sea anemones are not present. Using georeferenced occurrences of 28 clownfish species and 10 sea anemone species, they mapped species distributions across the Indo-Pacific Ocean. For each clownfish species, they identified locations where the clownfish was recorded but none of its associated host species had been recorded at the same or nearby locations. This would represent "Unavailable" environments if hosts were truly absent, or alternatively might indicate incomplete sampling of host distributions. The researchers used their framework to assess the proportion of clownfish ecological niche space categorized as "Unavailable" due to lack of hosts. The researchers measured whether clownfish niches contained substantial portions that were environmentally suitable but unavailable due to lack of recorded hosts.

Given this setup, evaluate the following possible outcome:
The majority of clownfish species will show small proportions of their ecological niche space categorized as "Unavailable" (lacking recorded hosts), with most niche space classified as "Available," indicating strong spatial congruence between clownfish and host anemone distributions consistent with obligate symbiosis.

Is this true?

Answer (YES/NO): YES